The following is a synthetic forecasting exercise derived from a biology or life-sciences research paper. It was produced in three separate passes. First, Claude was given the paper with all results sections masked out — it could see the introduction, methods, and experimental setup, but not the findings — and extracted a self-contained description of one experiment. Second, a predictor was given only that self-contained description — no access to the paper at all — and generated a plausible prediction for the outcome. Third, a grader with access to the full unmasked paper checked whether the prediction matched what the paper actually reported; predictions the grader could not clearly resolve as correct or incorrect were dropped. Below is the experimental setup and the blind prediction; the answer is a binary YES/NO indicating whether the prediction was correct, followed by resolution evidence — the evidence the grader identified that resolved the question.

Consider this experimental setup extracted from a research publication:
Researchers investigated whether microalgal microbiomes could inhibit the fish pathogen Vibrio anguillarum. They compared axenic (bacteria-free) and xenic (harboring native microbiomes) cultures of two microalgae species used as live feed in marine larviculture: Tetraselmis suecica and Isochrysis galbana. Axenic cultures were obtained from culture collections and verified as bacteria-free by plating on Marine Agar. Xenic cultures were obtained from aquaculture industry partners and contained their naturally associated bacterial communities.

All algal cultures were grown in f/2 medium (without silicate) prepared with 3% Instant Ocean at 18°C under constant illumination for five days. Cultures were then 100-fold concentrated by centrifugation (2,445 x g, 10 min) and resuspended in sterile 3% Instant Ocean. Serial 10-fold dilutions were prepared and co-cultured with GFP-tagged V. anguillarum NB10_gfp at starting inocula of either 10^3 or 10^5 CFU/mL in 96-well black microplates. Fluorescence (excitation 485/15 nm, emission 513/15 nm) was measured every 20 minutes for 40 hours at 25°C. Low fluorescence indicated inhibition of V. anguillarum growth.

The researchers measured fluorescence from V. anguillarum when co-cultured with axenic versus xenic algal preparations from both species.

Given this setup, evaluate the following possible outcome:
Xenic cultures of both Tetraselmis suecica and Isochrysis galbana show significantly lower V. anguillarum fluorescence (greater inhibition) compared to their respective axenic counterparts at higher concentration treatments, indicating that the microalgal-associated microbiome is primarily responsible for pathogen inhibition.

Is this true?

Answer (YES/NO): YES